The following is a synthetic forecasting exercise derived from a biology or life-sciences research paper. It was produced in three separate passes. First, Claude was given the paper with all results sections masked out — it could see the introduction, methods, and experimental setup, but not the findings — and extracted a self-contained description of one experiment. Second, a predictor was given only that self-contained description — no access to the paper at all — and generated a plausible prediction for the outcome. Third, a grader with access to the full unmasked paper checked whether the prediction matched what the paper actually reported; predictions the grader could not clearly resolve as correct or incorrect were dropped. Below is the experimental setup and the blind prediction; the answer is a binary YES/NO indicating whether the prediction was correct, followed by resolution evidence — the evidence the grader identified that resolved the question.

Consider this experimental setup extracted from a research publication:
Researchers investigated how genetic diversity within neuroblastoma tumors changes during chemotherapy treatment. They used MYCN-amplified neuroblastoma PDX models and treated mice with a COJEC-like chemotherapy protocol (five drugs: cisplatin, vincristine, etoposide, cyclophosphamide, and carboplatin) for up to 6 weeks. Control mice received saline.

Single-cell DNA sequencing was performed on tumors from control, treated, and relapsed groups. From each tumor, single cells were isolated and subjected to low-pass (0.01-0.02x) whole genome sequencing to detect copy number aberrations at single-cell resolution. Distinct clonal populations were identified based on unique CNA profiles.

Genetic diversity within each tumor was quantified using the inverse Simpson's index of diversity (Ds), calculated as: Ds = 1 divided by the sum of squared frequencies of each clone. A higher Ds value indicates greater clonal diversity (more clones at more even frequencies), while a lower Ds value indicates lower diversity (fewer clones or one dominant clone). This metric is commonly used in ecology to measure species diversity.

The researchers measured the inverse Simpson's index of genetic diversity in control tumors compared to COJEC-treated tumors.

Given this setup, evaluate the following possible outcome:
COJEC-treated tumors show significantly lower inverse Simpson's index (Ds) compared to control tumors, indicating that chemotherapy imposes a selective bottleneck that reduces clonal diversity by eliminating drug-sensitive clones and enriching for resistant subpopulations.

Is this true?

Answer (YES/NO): NO